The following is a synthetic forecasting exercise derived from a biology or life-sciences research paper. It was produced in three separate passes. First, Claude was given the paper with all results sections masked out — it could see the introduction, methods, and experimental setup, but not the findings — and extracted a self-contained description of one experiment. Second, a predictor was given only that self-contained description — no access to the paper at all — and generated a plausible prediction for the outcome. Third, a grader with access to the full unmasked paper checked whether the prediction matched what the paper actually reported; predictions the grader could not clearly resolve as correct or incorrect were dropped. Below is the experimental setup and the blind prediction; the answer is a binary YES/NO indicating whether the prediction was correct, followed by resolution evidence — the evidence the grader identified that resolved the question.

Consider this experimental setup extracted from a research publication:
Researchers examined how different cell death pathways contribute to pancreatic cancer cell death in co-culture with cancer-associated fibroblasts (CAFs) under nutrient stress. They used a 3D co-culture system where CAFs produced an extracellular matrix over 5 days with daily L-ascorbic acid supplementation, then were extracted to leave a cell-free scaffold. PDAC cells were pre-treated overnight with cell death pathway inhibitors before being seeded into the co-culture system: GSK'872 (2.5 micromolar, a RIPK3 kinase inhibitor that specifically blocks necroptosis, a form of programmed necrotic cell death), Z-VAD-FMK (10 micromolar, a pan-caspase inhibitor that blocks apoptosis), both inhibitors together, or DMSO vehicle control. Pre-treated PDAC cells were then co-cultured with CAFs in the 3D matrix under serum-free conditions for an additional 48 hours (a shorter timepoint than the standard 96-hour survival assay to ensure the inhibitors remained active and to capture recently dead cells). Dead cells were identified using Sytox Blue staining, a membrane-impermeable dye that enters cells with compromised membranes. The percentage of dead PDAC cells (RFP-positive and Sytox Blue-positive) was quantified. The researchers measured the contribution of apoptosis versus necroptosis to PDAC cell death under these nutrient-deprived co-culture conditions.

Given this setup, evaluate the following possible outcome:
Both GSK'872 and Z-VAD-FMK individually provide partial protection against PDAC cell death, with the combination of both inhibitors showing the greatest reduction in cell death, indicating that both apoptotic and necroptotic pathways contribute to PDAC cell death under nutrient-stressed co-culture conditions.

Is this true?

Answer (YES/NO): NO